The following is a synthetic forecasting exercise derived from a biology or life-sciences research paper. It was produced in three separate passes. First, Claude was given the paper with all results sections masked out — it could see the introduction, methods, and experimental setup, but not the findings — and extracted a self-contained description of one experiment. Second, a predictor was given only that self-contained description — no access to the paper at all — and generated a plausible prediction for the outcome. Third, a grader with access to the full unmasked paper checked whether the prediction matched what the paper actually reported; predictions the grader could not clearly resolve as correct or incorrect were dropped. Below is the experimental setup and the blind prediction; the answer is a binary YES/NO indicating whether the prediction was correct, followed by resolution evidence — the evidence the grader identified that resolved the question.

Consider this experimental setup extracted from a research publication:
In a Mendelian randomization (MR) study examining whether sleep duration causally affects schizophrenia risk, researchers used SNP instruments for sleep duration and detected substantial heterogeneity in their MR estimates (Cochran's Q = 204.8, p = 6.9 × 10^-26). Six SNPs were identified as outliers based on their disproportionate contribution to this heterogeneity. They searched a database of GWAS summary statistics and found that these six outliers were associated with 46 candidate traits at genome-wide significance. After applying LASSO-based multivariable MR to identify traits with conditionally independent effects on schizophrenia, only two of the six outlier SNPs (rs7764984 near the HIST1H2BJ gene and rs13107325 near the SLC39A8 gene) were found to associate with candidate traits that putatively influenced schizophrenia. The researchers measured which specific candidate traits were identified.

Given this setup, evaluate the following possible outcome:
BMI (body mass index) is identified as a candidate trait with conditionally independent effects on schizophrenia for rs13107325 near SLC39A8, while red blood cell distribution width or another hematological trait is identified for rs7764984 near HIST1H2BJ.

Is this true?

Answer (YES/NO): NO